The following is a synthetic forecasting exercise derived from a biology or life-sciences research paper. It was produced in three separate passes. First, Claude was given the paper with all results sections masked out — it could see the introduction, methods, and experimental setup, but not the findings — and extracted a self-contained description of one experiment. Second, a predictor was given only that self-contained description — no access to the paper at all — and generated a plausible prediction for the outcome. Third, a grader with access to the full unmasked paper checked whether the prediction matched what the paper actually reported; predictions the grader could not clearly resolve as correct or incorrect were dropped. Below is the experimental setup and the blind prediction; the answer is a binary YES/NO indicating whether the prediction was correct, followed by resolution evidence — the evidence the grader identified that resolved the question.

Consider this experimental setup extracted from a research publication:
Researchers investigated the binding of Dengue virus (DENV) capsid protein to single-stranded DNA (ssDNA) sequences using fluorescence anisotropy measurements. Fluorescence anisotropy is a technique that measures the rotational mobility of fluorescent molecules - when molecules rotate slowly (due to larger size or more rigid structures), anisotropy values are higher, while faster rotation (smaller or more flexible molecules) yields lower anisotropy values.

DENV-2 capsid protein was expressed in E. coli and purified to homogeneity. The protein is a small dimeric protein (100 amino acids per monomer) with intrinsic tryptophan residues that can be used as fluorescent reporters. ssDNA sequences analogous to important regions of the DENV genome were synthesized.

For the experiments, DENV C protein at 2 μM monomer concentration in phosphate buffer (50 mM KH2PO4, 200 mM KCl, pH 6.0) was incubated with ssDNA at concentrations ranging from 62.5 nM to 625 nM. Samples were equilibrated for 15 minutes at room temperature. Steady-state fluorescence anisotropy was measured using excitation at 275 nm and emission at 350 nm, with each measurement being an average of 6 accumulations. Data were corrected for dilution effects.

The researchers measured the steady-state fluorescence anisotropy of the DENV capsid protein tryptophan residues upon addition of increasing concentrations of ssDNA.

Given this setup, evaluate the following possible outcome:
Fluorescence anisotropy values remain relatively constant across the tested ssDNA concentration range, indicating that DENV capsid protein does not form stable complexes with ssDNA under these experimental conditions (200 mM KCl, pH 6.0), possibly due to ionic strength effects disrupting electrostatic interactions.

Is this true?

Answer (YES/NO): NO